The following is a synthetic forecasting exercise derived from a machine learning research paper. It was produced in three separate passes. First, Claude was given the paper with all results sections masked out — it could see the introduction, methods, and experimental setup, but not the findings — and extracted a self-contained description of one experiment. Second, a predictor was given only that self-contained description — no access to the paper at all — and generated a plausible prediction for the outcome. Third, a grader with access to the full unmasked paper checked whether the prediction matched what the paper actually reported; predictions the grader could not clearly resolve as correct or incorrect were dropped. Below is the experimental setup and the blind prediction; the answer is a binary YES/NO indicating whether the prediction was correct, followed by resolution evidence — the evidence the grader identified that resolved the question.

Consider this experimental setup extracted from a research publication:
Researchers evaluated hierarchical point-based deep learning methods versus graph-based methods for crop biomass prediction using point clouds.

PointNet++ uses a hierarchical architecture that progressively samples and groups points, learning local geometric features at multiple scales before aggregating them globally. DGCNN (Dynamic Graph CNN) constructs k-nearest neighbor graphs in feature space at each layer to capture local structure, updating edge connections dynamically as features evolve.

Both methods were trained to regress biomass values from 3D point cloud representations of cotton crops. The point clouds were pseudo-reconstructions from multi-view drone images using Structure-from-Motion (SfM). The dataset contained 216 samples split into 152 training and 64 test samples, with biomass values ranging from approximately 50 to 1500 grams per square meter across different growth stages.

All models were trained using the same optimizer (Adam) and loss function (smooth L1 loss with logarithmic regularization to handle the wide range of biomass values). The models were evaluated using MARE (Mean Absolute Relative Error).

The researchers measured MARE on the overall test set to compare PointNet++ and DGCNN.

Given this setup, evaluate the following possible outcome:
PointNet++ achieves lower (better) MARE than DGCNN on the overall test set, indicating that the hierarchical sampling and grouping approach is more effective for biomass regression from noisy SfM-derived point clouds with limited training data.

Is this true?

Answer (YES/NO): NO